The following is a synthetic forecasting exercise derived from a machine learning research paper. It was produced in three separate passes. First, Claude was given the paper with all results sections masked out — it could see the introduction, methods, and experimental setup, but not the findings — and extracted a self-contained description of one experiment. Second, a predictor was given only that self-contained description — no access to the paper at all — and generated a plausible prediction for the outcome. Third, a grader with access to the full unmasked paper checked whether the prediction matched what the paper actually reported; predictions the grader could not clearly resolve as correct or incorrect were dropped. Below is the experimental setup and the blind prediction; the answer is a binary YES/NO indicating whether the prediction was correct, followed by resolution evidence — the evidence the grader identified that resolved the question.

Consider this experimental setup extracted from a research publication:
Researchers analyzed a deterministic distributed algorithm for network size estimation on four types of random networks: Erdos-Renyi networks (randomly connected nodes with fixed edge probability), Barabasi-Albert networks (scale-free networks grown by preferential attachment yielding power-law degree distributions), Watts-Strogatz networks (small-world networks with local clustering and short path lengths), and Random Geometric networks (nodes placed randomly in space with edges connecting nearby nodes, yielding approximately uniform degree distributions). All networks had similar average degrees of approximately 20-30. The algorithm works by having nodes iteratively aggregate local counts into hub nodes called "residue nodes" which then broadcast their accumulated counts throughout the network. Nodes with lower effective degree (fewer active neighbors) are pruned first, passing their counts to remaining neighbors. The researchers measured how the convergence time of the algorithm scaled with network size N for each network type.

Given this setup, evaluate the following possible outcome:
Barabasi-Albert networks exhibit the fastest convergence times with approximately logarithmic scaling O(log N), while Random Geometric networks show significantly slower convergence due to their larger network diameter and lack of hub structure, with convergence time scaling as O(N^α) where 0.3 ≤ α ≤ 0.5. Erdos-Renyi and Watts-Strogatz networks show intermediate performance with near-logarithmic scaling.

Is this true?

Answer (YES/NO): NO